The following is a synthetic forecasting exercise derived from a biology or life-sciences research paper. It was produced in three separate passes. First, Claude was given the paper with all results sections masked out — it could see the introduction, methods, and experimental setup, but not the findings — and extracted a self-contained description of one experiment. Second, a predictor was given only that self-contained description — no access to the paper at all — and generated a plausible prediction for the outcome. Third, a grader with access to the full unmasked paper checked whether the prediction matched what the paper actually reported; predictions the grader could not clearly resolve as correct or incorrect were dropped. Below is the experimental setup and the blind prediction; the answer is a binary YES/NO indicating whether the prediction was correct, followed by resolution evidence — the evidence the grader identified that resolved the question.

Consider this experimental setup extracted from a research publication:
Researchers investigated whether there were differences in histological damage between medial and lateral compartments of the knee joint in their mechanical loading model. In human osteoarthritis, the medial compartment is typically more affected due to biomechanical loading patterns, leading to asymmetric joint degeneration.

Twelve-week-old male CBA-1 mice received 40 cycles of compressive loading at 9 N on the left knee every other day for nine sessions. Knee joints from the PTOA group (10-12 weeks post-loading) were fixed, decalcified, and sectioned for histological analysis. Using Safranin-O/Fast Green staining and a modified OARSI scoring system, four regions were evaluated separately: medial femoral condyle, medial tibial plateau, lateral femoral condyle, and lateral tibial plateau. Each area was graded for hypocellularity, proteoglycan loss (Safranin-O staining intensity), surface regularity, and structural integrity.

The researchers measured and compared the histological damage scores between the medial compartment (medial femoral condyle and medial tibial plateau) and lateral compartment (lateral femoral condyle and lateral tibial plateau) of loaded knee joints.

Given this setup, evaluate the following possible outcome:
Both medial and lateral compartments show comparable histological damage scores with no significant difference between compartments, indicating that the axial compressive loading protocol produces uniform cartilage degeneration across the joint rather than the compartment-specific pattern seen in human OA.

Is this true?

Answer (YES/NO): NO